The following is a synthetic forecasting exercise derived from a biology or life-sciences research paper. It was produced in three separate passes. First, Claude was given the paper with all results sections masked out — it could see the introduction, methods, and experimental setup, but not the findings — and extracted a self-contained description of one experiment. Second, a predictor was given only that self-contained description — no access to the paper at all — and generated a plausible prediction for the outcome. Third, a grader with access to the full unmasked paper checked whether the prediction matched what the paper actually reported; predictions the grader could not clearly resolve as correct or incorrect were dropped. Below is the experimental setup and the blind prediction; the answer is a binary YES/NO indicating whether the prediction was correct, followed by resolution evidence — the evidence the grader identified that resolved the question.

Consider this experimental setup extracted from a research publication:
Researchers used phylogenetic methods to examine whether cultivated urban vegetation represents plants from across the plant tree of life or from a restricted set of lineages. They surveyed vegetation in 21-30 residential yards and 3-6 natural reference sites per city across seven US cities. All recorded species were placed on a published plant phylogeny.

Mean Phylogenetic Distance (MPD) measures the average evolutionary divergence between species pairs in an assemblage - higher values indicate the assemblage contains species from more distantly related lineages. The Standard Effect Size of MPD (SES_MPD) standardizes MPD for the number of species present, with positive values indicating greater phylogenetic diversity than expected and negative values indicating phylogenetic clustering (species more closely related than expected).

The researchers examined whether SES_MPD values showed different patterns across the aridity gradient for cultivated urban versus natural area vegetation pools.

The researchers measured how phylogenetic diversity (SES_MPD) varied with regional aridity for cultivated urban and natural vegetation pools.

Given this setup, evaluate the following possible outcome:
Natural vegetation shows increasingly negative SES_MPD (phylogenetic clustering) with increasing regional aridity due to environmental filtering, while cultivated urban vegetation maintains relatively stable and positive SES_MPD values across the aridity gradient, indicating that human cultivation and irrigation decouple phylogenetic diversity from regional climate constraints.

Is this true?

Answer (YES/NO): NO